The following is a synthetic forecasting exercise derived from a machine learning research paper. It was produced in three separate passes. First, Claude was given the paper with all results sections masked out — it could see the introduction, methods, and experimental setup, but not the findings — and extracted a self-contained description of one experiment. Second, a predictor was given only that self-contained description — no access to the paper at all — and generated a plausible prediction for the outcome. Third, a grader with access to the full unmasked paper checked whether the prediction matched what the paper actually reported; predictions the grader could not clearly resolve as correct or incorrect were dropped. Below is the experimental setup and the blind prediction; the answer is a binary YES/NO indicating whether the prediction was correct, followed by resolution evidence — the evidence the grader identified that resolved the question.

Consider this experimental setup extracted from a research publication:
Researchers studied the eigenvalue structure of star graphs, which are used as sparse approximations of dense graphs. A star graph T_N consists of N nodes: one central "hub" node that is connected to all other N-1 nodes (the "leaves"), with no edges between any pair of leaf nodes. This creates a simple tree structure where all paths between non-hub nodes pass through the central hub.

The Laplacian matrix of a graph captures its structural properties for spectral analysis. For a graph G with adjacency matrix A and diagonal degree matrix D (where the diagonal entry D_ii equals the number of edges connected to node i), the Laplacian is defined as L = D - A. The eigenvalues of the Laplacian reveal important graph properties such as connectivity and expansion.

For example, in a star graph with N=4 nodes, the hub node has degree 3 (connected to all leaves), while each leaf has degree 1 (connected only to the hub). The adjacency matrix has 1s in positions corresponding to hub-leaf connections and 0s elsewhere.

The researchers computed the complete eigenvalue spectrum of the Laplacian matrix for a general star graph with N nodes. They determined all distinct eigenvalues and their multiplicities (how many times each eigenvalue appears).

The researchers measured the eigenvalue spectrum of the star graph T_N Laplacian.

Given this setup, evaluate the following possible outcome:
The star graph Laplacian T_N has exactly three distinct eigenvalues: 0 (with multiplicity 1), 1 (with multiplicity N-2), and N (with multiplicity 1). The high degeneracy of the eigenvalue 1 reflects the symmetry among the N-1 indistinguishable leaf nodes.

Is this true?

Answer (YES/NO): YES